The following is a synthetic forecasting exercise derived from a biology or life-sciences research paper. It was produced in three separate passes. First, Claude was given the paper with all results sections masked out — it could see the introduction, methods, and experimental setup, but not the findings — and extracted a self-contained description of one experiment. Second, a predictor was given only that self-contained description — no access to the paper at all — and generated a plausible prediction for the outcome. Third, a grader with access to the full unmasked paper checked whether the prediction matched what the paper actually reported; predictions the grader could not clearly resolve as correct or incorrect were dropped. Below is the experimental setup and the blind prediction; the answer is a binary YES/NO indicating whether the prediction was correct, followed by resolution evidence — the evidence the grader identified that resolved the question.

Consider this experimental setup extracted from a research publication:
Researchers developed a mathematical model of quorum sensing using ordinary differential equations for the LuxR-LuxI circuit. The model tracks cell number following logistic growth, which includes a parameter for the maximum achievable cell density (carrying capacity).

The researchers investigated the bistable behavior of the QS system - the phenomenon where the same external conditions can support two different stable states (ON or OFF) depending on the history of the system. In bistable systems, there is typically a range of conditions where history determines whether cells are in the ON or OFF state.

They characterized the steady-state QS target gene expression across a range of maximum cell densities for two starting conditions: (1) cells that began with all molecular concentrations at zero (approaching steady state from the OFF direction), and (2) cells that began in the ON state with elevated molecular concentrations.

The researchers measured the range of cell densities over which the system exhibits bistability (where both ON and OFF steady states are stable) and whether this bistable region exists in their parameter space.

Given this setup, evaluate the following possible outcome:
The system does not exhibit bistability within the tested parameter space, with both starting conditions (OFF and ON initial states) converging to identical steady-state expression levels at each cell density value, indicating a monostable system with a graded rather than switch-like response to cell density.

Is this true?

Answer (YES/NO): NO